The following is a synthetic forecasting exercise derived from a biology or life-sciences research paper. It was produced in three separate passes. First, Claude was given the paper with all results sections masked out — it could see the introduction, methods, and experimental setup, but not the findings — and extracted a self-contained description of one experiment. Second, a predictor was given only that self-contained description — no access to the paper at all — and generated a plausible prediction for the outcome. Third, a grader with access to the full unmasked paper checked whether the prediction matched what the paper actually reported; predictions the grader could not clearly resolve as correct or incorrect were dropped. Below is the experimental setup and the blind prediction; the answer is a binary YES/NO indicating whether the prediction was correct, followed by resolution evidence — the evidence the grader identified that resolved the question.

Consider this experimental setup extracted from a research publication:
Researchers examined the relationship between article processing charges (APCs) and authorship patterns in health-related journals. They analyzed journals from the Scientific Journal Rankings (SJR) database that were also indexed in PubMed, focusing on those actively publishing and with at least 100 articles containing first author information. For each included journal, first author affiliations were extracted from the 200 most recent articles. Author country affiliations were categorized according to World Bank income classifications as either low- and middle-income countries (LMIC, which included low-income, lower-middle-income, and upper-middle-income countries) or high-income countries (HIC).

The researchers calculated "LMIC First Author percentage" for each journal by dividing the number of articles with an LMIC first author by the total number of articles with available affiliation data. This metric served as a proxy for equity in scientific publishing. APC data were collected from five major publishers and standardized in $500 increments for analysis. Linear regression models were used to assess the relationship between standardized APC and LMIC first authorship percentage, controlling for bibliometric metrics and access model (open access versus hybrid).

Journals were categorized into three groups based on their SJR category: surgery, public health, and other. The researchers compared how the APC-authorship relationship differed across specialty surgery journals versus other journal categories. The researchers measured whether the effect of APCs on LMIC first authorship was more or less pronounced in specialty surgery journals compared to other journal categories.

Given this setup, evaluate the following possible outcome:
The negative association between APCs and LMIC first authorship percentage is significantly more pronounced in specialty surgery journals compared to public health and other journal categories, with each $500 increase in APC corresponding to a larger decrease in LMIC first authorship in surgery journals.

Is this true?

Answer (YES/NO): NO